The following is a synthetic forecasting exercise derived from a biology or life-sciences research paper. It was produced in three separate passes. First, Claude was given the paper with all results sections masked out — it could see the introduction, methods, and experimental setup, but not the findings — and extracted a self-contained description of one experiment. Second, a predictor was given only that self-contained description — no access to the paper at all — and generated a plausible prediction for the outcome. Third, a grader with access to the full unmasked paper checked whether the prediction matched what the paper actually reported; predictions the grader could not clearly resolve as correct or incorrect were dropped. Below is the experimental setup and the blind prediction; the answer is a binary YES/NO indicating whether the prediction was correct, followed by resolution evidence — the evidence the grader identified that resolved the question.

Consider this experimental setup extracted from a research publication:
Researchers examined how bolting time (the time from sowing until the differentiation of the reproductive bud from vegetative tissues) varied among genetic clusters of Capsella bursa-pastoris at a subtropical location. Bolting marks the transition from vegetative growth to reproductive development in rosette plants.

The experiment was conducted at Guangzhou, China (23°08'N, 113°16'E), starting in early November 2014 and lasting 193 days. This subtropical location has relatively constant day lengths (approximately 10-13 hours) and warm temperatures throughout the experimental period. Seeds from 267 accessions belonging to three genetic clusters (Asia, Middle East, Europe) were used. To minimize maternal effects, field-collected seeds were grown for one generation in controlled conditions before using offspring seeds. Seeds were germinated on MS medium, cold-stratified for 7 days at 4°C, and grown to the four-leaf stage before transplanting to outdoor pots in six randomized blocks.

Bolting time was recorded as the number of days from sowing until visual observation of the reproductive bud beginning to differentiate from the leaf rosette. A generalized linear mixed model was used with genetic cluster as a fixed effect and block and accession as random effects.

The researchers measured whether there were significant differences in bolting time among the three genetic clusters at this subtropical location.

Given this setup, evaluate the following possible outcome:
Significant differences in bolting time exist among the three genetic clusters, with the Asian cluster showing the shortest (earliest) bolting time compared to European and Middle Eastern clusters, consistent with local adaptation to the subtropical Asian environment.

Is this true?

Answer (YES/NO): NO